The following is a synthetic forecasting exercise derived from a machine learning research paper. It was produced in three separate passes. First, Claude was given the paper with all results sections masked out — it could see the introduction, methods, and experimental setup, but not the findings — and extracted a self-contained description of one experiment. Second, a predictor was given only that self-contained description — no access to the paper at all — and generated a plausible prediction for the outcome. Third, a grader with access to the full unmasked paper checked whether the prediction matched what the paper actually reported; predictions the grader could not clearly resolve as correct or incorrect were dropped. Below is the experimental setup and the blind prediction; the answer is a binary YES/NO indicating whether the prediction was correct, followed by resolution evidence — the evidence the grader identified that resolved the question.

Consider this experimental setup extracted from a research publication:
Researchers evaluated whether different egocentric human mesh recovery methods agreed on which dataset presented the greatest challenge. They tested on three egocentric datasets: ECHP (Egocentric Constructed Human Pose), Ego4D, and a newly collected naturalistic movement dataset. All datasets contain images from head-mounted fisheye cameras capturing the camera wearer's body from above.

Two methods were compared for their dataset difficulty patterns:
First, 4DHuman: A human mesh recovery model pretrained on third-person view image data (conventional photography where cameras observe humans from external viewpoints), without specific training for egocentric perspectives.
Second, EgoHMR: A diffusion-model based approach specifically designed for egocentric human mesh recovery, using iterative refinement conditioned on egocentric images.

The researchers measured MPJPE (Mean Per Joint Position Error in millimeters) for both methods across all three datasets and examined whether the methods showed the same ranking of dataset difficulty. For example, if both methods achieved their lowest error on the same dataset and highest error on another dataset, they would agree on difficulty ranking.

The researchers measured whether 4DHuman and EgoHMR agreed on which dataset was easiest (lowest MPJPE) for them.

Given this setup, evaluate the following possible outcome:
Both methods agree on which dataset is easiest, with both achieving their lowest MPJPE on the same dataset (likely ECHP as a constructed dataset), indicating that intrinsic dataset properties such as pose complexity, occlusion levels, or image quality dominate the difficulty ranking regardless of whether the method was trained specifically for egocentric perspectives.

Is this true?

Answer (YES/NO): NO